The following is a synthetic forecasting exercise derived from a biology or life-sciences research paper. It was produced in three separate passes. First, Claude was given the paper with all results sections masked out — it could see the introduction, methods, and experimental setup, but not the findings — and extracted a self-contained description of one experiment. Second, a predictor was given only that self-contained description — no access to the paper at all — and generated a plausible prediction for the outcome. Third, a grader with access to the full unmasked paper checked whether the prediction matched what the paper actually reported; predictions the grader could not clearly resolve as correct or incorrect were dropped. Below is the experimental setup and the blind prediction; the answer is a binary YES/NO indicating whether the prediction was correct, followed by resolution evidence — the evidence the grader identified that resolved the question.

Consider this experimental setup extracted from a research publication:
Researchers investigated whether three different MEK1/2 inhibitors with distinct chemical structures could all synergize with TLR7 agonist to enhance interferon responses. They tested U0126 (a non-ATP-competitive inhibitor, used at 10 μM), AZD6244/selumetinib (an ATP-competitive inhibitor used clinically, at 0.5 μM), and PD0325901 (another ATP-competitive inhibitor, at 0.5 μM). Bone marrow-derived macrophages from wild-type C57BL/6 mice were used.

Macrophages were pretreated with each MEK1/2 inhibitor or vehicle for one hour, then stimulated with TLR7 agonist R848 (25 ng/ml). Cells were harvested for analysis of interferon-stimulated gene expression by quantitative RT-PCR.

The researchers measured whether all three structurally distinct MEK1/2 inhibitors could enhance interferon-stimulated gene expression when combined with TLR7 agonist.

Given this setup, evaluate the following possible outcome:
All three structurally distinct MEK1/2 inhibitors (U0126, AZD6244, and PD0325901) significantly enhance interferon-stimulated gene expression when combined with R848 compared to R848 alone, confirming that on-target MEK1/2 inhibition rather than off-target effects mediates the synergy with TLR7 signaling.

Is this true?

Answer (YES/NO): YES